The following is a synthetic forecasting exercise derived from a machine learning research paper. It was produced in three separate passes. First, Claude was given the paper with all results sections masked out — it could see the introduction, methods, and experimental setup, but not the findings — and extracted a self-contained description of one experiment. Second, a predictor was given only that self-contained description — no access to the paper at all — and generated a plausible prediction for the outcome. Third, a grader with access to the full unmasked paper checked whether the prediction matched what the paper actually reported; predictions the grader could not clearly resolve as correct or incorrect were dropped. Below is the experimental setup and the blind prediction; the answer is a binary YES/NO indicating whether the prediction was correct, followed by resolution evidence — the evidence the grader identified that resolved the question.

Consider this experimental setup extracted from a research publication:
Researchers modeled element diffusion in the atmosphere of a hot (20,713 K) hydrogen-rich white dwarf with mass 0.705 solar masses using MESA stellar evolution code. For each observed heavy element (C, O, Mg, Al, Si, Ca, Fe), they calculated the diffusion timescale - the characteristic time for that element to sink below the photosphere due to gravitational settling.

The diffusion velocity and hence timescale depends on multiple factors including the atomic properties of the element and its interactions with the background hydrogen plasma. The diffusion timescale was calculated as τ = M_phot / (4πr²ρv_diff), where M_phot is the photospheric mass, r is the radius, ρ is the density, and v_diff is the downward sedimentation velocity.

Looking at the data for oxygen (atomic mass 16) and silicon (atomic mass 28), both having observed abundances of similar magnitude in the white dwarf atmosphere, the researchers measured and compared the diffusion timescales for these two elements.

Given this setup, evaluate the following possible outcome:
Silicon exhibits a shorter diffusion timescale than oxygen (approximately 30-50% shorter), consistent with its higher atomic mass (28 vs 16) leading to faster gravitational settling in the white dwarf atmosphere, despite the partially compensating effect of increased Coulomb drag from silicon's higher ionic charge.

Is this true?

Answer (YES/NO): NO